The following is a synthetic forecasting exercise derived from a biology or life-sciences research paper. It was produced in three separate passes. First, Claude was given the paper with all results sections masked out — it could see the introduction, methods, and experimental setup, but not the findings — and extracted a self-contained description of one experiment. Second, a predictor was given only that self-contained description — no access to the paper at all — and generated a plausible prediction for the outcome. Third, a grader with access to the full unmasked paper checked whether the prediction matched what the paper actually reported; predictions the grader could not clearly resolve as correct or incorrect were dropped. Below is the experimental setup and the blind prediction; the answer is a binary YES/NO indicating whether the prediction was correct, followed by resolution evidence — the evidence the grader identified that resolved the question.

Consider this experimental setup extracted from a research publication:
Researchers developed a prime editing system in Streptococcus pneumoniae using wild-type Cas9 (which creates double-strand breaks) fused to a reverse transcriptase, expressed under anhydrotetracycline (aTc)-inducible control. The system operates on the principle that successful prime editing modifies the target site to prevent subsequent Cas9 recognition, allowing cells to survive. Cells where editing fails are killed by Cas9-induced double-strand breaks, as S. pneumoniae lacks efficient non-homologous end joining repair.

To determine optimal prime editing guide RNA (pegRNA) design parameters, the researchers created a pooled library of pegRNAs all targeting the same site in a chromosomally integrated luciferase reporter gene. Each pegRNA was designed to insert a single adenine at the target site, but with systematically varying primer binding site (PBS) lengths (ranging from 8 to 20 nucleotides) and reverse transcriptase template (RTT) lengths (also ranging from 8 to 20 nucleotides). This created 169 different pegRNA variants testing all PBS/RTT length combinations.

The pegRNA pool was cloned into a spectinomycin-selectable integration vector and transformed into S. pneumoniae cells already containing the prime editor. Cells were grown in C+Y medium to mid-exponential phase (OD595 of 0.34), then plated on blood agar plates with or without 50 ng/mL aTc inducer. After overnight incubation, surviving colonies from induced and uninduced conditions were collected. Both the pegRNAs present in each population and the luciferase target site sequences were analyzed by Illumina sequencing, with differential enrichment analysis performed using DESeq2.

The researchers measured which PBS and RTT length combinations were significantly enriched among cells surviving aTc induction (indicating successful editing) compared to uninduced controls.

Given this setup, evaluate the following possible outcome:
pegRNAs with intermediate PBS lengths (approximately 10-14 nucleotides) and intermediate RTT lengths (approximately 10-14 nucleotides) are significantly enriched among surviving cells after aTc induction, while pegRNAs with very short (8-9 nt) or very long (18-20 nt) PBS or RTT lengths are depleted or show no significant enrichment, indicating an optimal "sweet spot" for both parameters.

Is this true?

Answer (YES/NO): NO